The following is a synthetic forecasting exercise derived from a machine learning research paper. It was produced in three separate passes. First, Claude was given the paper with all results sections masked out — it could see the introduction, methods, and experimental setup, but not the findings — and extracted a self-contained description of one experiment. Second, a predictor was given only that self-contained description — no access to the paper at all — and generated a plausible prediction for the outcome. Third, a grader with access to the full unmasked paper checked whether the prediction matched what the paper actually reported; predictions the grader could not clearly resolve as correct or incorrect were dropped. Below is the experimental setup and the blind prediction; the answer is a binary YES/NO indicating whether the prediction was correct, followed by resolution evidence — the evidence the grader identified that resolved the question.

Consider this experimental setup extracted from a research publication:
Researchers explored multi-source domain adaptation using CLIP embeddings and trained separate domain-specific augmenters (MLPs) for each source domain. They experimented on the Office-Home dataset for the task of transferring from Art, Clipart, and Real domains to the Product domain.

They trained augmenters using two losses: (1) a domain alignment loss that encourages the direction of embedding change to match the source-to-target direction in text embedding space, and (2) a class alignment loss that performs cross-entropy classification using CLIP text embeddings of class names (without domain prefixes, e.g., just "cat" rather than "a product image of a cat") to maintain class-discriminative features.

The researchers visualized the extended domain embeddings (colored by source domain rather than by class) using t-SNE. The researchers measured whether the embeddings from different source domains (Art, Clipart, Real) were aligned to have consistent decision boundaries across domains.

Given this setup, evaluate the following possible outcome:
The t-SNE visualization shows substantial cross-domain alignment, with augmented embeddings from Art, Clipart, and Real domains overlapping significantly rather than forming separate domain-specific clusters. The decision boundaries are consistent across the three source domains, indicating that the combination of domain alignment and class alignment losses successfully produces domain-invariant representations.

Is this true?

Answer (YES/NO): NO